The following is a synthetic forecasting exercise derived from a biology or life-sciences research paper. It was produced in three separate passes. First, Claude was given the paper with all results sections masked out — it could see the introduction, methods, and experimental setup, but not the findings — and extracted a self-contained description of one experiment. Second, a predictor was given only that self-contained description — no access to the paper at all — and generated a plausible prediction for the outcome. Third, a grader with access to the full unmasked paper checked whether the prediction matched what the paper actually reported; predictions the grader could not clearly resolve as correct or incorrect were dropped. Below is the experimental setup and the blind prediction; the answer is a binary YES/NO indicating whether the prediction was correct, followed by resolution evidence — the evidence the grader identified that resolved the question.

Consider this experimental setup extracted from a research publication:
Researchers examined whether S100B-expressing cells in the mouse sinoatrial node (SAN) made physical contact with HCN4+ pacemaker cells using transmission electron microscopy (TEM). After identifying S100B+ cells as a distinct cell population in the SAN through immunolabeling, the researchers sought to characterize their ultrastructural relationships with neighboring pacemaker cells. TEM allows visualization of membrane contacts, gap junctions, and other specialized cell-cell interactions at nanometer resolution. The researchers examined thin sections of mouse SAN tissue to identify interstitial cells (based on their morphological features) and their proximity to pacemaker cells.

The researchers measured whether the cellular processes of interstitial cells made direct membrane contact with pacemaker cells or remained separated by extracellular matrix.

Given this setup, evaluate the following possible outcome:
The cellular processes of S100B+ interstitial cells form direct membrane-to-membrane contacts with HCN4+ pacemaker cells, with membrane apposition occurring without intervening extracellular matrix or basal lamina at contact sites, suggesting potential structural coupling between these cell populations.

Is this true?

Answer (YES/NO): NO